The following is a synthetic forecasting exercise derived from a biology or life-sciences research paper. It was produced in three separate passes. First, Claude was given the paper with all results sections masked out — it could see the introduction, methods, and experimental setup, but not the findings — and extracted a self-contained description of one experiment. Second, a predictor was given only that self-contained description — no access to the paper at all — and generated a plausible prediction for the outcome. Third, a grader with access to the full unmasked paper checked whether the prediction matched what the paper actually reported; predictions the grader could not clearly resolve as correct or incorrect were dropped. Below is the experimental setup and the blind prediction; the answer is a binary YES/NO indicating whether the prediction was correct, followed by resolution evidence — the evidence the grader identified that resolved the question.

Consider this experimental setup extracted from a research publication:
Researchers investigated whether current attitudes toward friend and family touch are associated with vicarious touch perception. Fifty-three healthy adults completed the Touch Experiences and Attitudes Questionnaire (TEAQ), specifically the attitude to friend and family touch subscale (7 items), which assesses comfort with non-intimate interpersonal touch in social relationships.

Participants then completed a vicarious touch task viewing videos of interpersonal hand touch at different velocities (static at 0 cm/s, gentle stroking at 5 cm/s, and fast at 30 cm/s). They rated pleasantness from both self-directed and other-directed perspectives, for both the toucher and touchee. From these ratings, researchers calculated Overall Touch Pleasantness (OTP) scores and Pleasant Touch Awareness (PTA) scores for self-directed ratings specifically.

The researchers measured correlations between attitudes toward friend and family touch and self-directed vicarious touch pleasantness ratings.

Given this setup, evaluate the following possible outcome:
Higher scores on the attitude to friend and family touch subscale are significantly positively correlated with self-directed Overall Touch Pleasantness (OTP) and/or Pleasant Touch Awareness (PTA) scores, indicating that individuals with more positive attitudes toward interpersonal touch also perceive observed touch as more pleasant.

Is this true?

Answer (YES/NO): NO